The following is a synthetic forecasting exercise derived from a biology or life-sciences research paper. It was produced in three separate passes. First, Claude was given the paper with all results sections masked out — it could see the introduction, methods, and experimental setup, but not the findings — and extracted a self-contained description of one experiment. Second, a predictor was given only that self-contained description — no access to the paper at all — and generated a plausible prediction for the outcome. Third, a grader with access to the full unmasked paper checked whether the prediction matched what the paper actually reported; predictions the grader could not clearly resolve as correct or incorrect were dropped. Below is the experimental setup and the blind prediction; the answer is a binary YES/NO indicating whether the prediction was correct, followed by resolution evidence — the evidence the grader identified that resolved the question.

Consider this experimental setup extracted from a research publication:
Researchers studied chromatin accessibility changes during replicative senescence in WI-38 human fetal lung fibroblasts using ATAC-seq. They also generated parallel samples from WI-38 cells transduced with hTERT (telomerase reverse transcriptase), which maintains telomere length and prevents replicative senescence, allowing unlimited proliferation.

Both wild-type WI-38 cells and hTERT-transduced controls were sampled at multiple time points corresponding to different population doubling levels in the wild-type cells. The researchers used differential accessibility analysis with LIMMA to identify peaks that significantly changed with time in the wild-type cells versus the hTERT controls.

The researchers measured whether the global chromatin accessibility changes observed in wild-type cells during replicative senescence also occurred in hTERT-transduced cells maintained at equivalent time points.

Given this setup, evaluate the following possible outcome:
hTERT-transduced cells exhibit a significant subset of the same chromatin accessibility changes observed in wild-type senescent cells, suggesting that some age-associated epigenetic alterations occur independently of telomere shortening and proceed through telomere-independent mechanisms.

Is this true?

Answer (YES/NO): NO